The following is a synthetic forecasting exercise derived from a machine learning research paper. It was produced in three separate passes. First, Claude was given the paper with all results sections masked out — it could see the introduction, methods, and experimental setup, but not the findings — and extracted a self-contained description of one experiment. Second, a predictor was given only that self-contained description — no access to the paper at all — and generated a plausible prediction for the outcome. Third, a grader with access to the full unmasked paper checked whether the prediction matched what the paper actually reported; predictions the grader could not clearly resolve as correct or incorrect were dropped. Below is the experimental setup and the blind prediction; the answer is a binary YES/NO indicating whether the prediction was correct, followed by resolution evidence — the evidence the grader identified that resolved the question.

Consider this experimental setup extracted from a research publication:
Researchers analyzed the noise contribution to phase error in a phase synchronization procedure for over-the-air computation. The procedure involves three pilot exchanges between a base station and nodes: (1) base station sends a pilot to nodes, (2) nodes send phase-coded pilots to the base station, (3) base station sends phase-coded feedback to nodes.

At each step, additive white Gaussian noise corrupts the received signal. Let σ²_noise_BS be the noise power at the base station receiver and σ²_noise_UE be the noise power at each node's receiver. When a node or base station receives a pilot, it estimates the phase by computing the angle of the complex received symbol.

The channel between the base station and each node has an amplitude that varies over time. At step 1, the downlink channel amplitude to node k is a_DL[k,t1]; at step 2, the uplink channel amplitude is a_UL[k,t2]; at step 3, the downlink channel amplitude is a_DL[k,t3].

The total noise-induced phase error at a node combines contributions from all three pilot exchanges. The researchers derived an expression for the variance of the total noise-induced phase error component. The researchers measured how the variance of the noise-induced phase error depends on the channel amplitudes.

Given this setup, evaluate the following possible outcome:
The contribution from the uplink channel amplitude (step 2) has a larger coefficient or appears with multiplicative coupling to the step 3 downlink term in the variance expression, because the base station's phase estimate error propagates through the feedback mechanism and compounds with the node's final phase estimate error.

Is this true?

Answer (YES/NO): NO